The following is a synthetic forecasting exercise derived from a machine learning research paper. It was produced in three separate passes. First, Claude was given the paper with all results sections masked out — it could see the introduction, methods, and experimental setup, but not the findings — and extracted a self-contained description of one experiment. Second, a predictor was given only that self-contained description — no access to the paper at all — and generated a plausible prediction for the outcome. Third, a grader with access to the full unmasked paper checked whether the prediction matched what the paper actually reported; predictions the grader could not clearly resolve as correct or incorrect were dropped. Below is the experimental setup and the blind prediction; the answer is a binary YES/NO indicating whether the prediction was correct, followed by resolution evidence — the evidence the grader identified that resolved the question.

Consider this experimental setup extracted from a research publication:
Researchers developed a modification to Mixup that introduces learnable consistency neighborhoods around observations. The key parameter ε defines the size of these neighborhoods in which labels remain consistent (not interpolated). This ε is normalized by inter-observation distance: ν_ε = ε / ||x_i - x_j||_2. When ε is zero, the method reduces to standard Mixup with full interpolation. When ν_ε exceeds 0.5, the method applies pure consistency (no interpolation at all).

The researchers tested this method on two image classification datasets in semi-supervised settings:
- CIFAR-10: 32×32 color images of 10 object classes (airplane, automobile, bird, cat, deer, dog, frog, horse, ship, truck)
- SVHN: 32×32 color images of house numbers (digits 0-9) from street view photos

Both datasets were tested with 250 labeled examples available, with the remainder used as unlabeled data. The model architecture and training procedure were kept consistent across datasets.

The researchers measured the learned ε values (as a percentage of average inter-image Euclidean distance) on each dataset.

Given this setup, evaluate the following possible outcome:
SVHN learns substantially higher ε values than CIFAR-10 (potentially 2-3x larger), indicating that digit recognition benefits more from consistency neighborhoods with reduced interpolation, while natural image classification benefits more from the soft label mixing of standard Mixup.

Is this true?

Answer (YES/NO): NO